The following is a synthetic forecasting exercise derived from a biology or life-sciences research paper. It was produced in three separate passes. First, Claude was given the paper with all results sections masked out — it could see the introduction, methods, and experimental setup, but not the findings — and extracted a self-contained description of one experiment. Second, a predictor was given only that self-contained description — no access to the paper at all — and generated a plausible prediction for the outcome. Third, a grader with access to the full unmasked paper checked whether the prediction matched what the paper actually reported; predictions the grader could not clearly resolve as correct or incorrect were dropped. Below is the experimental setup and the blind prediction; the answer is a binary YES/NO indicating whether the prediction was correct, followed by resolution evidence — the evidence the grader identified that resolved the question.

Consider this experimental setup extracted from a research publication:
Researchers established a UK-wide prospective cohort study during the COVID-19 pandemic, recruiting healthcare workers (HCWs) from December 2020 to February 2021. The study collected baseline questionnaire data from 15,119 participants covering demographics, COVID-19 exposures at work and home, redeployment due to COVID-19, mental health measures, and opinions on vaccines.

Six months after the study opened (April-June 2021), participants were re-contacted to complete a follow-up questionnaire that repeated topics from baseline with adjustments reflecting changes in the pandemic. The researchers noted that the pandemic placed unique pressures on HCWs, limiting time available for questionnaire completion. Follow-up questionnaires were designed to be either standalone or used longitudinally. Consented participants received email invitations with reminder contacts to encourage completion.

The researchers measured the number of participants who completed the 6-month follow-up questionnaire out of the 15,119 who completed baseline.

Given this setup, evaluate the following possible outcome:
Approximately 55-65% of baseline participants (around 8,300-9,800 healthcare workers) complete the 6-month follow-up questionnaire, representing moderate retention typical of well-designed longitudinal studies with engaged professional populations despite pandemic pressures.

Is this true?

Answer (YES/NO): NO